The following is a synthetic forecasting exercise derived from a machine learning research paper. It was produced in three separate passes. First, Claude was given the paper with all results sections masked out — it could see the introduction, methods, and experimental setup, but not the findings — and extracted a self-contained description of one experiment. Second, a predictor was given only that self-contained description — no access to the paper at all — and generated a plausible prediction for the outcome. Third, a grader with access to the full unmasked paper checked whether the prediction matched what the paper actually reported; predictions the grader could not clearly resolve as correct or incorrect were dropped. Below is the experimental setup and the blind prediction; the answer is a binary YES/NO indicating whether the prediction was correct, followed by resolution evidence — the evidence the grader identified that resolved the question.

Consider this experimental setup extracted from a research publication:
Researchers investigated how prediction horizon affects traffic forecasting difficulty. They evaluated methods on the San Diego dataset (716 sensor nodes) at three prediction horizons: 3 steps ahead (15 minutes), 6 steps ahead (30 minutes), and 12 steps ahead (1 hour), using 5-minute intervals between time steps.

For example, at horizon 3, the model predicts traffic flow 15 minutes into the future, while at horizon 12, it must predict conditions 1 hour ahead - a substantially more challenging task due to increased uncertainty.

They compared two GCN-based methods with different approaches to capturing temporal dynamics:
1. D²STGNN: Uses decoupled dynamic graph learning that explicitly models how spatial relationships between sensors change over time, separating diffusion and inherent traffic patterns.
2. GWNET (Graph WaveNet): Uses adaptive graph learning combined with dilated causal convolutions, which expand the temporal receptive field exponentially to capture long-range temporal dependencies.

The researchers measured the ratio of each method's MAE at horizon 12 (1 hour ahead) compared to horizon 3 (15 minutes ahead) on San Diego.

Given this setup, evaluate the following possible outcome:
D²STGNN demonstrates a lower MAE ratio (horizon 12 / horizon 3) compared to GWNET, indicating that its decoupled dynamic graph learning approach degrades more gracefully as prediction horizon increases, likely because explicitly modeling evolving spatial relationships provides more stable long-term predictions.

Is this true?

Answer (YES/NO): NO